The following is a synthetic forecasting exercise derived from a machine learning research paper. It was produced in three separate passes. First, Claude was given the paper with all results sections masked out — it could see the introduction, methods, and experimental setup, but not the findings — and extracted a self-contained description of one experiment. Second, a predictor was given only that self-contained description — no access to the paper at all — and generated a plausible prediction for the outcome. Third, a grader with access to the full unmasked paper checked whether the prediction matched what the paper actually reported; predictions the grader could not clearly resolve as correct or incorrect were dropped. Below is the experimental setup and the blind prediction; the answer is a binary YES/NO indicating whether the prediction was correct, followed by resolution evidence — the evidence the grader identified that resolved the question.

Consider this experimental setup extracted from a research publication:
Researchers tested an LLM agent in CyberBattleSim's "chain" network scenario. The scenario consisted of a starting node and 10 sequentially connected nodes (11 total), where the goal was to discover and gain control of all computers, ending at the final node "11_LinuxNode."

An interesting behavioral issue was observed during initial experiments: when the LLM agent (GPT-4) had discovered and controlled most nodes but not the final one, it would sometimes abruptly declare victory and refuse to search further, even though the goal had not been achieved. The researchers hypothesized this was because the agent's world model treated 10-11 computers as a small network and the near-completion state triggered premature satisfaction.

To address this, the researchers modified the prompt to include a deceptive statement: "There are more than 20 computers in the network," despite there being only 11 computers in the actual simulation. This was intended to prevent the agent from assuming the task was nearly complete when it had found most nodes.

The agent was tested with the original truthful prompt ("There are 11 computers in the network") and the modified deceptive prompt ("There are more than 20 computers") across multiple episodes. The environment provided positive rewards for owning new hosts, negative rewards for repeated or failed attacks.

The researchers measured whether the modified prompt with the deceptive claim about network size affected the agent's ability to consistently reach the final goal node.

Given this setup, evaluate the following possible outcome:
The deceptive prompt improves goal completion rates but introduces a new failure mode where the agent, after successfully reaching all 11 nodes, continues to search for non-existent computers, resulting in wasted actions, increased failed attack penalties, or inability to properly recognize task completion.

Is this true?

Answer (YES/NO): NO